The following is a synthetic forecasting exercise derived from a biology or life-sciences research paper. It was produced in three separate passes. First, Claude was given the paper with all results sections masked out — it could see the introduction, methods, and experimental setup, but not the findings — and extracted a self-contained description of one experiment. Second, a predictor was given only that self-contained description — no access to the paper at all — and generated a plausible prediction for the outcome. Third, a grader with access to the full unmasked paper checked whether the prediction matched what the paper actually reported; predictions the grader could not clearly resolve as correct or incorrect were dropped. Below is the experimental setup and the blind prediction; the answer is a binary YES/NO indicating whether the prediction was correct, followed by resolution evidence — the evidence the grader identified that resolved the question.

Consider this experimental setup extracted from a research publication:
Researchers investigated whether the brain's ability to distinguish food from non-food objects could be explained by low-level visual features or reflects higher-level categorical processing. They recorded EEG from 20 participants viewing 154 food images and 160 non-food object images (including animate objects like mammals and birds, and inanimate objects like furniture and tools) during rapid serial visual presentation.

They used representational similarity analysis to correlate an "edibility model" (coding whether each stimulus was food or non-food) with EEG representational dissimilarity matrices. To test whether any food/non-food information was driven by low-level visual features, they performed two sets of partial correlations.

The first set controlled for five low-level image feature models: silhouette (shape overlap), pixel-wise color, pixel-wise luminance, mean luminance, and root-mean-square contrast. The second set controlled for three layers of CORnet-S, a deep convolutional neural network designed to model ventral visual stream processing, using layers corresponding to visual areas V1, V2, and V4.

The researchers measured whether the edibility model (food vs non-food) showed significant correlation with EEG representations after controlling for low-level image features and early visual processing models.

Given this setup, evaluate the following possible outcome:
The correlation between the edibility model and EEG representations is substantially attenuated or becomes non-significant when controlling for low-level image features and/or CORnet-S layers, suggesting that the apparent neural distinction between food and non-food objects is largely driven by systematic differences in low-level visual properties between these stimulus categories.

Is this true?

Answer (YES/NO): YES